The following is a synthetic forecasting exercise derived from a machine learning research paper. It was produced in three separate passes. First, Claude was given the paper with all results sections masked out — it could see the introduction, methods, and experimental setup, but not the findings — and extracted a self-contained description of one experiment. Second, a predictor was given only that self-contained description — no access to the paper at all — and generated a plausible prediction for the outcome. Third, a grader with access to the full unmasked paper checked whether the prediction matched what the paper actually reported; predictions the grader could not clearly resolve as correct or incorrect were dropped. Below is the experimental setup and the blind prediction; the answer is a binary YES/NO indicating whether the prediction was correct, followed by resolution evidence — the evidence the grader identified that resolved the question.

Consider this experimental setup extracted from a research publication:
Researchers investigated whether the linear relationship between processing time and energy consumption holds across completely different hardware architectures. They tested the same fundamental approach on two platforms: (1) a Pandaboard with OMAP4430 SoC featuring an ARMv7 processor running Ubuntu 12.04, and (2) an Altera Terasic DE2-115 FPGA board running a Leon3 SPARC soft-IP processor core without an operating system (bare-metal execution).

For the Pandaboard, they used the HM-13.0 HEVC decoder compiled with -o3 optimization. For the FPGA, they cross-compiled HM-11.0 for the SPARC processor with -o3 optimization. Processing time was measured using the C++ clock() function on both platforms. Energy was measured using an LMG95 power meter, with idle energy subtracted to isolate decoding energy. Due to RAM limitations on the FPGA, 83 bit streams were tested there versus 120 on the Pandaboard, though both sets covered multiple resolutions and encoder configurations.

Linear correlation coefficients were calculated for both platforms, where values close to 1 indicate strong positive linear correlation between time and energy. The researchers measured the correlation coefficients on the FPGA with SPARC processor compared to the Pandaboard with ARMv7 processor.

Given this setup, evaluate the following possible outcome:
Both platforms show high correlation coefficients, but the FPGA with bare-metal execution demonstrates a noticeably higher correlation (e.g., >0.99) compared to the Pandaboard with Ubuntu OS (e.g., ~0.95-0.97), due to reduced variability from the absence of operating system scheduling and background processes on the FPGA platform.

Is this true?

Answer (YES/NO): NO